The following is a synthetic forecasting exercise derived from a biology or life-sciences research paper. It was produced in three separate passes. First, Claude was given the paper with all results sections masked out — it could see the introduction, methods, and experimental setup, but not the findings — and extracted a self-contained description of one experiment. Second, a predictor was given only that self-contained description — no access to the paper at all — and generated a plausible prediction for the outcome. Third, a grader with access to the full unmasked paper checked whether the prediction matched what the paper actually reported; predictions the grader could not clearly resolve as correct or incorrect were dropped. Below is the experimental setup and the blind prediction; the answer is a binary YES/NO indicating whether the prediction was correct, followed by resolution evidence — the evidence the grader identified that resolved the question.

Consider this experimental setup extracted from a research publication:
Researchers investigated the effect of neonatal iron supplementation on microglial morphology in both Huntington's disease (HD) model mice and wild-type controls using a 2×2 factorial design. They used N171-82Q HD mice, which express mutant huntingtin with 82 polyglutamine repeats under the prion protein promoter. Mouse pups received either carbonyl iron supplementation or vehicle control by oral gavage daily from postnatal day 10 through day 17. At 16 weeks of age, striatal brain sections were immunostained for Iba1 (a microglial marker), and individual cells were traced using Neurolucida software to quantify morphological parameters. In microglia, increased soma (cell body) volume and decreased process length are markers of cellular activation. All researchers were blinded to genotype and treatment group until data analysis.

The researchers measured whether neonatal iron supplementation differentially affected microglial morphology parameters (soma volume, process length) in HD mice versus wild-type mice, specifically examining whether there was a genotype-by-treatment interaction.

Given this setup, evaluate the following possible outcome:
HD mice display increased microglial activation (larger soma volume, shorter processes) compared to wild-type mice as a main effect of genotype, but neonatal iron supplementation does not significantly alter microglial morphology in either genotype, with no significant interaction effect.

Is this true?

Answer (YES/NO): NO